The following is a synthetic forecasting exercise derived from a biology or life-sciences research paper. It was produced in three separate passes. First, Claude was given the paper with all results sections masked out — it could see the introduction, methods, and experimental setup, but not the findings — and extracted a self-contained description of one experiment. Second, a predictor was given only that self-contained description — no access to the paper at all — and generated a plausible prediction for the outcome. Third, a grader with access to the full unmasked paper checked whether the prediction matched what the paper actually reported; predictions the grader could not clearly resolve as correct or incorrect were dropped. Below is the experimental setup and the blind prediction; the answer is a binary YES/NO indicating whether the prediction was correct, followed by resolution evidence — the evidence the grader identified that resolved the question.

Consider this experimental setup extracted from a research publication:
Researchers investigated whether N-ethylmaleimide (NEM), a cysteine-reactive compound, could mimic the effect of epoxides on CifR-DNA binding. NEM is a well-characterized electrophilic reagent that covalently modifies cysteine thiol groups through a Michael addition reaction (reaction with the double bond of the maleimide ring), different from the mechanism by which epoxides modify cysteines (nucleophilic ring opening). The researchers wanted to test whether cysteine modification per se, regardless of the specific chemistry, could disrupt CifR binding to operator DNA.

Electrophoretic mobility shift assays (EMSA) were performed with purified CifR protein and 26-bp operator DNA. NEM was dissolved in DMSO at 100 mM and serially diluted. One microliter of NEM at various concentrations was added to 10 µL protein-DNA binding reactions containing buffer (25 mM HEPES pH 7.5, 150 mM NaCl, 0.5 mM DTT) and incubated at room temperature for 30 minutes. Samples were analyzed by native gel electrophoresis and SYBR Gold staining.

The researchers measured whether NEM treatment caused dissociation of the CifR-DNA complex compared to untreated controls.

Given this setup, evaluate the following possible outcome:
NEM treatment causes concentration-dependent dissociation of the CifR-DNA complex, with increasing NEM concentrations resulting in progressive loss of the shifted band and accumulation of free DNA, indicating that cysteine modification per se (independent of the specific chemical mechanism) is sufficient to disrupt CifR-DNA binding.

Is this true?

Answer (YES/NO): NO